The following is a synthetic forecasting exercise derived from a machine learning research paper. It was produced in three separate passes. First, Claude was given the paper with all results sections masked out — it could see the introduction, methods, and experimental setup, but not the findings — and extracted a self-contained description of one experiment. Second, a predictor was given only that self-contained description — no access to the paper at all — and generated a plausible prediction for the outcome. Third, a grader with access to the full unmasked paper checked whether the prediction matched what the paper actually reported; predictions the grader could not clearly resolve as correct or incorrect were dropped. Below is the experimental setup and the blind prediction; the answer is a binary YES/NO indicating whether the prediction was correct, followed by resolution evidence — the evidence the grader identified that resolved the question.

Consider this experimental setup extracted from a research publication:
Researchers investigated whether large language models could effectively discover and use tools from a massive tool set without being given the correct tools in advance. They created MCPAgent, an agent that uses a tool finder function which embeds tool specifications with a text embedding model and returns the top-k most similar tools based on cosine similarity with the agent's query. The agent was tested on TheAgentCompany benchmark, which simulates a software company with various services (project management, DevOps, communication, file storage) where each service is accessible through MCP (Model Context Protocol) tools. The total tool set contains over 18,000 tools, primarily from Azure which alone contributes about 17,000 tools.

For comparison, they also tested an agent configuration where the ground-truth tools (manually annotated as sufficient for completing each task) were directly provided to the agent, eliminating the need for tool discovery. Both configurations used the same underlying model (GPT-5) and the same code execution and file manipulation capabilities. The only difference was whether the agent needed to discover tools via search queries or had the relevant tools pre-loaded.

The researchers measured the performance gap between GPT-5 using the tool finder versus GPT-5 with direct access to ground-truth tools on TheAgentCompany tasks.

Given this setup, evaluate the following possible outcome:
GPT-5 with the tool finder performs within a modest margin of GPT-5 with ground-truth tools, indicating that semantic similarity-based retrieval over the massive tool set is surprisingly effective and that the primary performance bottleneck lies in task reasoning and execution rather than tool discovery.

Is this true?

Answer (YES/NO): YES